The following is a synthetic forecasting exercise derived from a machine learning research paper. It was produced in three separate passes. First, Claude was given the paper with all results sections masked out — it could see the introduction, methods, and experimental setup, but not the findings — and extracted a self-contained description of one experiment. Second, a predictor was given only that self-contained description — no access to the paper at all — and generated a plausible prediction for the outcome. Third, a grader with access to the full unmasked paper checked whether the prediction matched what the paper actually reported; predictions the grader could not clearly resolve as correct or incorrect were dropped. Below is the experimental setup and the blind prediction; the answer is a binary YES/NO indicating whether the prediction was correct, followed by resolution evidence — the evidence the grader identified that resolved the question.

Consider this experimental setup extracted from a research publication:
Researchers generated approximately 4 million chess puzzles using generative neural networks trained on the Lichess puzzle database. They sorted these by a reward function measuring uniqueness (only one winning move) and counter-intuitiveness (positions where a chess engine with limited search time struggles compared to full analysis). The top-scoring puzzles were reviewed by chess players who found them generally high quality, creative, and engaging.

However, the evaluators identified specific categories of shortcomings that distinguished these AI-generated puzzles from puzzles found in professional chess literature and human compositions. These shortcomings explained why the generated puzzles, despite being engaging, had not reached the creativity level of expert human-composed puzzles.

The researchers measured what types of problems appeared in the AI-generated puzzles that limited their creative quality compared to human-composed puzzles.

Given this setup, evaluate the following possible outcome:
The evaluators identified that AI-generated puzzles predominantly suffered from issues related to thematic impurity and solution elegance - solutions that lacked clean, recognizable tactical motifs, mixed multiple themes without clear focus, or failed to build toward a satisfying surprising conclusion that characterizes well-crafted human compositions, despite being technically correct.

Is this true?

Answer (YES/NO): NO